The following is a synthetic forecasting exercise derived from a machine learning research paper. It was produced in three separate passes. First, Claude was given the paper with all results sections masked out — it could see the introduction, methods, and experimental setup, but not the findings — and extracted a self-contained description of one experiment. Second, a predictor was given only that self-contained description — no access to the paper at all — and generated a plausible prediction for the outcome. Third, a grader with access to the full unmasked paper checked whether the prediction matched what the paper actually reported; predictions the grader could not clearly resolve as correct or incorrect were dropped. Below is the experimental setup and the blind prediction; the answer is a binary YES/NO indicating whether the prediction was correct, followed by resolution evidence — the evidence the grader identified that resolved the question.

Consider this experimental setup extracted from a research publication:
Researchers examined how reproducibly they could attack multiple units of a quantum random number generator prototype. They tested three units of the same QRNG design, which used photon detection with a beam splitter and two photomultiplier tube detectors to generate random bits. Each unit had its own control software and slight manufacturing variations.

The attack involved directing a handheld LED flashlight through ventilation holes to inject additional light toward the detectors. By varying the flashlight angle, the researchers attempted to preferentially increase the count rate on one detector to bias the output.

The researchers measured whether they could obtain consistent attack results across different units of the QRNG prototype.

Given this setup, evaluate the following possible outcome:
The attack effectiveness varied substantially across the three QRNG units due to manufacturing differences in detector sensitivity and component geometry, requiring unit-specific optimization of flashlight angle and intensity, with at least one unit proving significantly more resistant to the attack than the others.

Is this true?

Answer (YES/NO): NO